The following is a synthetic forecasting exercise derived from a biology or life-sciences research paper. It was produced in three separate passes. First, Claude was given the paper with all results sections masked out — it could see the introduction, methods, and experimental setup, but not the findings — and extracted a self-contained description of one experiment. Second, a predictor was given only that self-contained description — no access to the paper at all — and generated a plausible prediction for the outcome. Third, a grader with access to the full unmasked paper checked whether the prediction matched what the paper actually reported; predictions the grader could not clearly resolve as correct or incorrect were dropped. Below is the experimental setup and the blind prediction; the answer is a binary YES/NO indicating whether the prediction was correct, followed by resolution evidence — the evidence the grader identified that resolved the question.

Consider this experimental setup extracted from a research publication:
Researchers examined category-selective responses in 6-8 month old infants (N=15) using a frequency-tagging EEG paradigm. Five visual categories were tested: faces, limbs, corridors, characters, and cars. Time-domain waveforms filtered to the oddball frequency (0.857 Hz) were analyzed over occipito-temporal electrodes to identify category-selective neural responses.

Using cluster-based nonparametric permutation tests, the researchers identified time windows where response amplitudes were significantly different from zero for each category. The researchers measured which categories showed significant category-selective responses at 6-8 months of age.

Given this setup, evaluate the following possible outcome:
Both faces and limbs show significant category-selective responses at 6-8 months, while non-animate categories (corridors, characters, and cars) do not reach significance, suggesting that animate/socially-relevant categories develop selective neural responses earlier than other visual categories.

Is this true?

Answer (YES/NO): NO